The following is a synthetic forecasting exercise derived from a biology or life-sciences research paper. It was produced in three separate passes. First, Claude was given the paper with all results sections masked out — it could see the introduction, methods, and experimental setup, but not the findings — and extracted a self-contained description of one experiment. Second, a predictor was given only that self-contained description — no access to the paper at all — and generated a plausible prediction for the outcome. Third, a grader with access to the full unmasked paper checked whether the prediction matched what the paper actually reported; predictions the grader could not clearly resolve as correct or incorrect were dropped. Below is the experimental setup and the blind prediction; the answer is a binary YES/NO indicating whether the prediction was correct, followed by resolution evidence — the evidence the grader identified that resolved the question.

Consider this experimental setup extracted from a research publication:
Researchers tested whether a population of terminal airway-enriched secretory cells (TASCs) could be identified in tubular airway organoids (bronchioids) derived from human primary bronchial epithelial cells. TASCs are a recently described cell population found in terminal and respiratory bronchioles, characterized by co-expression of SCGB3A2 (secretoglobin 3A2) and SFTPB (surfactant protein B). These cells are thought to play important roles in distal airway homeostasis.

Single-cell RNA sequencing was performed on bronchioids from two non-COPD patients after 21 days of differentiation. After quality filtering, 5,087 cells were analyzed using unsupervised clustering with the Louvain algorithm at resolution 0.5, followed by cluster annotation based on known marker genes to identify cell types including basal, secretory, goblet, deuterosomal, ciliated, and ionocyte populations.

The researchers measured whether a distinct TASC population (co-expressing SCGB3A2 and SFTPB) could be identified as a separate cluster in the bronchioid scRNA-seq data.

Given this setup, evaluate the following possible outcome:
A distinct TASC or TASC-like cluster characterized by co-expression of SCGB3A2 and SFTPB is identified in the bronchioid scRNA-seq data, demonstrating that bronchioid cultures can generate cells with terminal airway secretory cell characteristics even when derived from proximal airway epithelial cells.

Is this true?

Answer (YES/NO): NO